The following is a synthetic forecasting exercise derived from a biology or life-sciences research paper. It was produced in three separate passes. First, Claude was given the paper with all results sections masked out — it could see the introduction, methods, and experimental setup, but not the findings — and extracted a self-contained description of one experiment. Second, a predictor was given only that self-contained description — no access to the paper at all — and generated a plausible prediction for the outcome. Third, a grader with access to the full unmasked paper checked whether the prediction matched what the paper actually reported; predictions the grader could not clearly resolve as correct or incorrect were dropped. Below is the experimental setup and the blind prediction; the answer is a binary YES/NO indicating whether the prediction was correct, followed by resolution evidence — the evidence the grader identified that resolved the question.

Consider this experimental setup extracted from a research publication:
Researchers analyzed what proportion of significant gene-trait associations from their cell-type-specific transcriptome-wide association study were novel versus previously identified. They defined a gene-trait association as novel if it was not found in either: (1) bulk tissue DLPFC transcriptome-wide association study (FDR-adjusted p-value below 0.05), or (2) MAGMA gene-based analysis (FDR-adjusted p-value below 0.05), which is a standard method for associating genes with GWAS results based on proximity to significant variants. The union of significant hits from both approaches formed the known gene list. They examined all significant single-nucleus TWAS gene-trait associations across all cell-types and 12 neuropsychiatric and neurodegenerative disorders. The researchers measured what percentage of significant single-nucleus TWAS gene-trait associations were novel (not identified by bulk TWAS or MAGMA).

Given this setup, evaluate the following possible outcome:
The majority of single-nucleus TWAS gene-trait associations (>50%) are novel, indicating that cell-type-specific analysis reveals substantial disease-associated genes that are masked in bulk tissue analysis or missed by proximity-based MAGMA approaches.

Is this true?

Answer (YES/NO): NO